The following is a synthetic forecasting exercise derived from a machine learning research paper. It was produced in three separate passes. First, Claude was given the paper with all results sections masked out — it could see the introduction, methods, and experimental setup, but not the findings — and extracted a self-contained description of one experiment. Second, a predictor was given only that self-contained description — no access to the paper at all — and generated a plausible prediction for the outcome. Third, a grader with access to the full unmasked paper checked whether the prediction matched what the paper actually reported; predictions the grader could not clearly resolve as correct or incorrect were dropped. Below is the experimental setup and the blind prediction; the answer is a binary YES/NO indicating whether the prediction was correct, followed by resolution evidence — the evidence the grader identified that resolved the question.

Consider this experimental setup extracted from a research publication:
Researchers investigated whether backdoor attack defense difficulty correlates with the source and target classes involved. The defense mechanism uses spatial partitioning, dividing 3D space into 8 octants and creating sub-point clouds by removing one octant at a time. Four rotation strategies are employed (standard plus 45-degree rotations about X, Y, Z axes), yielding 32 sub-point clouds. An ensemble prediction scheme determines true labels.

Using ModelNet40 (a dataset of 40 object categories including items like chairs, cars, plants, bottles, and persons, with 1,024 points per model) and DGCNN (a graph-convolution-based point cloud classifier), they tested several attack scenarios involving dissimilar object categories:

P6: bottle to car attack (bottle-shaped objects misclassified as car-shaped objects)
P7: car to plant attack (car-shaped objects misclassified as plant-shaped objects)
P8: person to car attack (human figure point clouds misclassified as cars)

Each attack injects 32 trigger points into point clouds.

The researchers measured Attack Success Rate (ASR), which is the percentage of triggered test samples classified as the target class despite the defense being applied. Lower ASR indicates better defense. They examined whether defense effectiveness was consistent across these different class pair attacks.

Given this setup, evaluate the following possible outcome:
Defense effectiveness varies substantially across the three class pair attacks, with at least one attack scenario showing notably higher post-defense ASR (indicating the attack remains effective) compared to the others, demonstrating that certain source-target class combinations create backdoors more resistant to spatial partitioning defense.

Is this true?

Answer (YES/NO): YES